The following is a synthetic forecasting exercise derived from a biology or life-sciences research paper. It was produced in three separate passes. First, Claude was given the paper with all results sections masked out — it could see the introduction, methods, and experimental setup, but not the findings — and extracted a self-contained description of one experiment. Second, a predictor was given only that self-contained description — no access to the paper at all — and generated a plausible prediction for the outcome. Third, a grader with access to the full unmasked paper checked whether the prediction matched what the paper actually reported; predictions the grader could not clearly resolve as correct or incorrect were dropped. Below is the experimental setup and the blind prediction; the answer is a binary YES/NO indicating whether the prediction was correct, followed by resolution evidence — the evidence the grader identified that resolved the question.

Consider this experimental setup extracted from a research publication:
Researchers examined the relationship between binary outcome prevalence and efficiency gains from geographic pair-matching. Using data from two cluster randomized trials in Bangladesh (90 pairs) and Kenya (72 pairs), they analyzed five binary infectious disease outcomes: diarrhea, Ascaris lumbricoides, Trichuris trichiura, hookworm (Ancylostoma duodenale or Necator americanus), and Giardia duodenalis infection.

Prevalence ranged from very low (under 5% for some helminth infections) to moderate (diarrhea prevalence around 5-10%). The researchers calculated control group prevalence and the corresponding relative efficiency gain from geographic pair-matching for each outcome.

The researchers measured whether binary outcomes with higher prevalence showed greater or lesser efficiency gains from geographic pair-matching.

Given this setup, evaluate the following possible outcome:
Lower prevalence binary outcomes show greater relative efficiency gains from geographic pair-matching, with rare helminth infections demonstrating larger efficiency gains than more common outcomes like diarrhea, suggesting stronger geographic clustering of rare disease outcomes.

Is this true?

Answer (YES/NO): NO